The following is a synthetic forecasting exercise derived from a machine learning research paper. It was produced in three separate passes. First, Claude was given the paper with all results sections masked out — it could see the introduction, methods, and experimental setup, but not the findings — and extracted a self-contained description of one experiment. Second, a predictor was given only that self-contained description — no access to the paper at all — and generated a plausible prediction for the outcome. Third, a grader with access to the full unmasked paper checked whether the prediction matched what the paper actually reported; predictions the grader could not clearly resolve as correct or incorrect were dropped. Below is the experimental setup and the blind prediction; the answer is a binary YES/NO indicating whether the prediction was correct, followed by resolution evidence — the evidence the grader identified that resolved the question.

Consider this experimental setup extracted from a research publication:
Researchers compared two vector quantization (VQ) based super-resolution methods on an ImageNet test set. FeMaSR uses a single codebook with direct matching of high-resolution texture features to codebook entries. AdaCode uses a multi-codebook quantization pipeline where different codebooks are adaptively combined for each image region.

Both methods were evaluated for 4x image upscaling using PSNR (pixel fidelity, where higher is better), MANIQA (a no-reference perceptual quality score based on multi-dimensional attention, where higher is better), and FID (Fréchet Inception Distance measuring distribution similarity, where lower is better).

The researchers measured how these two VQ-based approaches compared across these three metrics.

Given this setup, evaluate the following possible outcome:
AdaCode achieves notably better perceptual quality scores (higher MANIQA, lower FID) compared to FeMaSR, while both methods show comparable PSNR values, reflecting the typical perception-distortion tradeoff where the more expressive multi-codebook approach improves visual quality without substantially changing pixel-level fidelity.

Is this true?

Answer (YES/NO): NO